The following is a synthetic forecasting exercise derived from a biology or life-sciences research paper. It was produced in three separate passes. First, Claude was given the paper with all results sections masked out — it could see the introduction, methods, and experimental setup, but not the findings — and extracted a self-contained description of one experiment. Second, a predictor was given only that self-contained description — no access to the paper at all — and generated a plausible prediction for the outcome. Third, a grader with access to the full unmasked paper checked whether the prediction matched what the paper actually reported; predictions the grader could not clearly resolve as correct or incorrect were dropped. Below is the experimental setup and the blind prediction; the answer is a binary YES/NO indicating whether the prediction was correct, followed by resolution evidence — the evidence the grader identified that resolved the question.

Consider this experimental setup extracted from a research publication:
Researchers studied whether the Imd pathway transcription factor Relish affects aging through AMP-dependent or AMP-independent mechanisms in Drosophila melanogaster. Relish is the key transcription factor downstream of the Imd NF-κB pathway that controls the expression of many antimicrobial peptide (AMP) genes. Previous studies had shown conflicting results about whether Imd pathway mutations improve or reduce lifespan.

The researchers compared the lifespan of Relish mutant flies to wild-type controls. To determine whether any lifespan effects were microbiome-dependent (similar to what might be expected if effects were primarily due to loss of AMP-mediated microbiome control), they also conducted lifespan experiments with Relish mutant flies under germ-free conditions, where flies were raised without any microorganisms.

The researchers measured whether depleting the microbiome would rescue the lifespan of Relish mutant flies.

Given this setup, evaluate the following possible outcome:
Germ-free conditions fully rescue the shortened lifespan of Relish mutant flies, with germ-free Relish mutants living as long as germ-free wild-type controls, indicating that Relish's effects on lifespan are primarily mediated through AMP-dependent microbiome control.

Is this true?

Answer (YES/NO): NO